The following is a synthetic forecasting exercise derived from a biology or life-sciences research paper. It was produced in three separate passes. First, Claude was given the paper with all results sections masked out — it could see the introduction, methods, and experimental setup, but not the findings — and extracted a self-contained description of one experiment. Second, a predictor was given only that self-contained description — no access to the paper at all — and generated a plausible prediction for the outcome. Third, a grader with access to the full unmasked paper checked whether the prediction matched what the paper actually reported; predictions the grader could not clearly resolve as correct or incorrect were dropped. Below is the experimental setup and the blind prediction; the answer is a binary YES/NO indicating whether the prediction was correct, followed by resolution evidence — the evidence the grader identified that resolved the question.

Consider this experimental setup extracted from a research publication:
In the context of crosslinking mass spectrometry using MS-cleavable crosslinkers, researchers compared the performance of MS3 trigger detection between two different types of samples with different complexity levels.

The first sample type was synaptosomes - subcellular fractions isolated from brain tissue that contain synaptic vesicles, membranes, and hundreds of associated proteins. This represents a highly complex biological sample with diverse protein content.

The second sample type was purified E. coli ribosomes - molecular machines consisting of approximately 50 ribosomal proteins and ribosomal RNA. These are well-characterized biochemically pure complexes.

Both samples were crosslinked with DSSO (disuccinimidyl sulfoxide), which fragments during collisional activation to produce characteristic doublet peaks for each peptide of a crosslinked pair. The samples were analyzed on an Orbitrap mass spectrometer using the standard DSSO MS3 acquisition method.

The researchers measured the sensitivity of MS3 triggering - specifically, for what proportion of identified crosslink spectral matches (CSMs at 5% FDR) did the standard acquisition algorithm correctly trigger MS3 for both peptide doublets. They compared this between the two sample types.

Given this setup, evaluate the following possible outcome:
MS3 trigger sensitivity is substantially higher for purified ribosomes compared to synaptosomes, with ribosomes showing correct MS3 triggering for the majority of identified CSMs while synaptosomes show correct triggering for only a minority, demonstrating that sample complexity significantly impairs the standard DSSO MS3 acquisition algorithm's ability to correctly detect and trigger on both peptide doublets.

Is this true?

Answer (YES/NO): NO